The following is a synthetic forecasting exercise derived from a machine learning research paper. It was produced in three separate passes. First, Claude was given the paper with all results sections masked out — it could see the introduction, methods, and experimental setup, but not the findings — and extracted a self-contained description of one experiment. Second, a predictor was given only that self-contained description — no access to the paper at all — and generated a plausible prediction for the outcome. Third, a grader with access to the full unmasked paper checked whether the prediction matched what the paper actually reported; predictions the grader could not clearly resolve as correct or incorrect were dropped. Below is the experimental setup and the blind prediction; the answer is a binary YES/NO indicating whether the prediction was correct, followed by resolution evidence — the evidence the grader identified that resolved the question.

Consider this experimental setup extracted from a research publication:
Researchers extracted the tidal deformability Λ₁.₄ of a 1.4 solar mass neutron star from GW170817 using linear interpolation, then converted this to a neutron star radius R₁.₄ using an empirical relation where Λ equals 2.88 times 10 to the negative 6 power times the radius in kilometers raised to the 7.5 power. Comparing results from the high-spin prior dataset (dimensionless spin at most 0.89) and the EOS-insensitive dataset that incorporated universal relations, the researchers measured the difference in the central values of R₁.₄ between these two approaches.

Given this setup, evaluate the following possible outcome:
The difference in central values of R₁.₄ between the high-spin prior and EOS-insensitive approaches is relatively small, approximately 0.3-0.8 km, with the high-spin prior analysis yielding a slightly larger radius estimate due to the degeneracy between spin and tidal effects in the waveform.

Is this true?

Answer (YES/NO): NO